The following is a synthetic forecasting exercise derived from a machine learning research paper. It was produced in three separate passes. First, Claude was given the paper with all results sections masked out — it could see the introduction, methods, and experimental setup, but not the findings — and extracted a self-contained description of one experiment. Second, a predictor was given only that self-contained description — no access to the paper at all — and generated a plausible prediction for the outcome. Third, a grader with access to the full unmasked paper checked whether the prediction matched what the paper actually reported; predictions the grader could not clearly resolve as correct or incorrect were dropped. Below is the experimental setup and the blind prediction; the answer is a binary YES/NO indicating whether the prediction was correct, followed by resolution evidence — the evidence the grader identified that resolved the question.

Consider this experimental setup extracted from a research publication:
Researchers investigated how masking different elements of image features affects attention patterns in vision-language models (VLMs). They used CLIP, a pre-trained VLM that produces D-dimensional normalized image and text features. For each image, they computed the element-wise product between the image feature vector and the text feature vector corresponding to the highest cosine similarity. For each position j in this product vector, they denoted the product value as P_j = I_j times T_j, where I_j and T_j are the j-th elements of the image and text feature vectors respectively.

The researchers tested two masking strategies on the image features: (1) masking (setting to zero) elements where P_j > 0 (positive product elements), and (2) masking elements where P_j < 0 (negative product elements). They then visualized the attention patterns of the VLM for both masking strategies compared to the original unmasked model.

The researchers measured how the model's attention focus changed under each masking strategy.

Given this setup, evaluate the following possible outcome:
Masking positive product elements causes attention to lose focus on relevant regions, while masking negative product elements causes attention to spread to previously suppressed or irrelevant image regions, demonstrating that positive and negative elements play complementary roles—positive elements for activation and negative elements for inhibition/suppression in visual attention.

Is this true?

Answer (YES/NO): NO